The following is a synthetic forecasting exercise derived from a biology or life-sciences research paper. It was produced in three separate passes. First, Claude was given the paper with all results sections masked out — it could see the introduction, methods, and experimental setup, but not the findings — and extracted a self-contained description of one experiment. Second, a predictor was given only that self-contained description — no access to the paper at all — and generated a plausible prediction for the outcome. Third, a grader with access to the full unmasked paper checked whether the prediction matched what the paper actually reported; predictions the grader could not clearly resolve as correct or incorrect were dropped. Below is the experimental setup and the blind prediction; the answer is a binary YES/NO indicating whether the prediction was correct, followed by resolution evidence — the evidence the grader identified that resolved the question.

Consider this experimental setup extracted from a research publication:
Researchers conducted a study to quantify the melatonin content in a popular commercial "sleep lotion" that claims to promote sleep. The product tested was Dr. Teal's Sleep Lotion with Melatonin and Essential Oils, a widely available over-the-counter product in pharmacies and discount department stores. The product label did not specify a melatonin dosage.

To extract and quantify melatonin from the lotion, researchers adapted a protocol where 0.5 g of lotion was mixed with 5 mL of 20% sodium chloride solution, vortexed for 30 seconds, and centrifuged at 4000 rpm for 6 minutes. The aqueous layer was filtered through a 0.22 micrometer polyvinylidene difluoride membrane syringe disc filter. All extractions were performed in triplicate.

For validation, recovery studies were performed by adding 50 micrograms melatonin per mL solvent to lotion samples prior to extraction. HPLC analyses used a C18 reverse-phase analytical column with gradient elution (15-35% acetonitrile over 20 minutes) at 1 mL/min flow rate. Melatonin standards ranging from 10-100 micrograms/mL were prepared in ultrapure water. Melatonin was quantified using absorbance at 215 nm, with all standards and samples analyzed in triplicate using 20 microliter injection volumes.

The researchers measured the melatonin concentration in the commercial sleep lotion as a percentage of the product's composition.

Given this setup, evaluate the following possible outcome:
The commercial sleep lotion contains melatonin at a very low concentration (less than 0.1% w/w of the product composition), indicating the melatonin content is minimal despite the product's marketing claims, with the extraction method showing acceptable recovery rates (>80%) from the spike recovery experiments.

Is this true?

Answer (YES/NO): NO